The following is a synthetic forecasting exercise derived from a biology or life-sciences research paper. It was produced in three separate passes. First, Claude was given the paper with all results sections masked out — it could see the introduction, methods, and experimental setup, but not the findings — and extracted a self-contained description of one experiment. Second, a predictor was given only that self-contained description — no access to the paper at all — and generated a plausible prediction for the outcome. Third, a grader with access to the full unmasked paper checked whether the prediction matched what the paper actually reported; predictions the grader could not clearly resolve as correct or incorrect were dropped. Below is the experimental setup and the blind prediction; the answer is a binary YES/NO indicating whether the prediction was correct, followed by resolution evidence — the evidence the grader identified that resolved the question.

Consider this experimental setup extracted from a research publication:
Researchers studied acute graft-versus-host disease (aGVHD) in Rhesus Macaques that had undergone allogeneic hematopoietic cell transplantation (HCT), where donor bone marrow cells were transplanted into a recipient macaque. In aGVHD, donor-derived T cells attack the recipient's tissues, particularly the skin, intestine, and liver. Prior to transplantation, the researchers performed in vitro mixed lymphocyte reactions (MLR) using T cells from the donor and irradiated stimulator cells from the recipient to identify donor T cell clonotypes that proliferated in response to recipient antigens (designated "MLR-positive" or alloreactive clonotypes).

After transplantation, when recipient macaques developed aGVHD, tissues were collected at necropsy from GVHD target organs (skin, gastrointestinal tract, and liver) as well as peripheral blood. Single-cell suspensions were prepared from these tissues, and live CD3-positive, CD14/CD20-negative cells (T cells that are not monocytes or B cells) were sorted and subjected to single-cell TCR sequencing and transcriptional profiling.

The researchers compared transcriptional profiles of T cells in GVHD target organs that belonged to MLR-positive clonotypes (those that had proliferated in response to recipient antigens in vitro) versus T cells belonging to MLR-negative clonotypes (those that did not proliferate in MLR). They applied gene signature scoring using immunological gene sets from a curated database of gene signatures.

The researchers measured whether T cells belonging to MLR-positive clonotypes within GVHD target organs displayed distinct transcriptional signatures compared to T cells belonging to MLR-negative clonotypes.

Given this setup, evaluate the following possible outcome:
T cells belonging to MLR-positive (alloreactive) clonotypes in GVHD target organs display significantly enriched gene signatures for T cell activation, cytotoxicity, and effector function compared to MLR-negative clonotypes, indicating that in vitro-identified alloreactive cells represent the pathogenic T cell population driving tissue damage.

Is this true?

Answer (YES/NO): YES